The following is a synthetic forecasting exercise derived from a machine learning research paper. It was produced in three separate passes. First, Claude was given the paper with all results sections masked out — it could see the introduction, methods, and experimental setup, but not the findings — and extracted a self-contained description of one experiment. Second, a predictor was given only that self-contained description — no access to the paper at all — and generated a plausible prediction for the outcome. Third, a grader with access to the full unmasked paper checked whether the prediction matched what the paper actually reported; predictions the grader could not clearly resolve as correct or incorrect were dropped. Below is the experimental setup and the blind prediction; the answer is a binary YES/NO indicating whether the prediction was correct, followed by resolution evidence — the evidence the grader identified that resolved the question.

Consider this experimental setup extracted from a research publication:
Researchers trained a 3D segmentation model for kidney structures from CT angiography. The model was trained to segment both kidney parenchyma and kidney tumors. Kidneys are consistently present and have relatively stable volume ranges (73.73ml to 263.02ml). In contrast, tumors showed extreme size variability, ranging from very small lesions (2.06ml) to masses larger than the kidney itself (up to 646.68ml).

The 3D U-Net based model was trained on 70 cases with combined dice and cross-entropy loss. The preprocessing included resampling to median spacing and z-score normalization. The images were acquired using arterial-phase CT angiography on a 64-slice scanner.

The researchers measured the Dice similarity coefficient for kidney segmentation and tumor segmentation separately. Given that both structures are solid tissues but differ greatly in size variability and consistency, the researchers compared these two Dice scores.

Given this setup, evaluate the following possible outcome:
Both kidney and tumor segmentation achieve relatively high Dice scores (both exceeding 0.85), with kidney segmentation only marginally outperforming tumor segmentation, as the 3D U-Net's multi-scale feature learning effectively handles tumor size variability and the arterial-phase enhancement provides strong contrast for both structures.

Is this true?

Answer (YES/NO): NO